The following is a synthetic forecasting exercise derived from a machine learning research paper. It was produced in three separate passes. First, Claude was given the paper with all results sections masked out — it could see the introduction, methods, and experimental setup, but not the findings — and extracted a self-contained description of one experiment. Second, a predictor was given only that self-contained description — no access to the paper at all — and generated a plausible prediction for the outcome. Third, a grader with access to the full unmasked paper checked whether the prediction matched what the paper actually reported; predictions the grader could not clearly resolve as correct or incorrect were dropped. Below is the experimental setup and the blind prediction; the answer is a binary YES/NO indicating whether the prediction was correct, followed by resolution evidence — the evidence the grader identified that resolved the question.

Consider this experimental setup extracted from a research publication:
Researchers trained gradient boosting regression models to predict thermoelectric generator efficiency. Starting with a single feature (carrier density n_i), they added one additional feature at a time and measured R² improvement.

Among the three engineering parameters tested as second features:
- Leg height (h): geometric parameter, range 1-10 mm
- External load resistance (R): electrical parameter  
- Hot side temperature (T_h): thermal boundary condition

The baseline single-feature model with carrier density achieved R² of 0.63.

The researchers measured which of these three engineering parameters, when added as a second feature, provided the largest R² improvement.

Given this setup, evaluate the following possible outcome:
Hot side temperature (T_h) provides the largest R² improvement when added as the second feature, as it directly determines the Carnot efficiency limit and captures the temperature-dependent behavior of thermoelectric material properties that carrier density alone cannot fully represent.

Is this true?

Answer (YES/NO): YES